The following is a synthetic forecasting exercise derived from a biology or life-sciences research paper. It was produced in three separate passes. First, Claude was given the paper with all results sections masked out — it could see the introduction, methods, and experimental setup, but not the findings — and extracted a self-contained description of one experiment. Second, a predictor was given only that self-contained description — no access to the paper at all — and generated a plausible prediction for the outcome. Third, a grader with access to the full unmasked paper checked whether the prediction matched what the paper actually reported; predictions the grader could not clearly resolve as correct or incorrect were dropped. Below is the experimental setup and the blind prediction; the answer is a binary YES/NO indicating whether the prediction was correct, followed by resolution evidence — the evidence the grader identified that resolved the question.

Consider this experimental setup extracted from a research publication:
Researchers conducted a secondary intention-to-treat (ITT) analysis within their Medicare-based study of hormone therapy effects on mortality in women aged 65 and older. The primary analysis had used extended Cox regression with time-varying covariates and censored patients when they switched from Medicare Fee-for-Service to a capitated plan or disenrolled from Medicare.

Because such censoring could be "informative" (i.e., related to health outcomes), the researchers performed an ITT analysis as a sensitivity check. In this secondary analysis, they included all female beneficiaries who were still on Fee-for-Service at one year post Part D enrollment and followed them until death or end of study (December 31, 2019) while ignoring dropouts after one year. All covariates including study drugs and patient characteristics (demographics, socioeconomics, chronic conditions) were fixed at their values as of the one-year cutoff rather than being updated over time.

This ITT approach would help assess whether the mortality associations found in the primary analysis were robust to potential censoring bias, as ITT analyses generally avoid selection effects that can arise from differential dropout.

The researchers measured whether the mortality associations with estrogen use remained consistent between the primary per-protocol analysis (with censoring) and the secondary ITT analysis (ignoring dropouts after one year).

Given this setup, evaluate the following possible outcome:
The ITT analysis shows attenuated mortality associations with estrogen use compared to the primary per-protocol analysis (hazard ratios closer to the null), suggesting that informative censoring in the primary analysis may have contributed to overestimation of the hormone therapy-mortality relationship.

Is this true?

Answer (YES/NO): NO